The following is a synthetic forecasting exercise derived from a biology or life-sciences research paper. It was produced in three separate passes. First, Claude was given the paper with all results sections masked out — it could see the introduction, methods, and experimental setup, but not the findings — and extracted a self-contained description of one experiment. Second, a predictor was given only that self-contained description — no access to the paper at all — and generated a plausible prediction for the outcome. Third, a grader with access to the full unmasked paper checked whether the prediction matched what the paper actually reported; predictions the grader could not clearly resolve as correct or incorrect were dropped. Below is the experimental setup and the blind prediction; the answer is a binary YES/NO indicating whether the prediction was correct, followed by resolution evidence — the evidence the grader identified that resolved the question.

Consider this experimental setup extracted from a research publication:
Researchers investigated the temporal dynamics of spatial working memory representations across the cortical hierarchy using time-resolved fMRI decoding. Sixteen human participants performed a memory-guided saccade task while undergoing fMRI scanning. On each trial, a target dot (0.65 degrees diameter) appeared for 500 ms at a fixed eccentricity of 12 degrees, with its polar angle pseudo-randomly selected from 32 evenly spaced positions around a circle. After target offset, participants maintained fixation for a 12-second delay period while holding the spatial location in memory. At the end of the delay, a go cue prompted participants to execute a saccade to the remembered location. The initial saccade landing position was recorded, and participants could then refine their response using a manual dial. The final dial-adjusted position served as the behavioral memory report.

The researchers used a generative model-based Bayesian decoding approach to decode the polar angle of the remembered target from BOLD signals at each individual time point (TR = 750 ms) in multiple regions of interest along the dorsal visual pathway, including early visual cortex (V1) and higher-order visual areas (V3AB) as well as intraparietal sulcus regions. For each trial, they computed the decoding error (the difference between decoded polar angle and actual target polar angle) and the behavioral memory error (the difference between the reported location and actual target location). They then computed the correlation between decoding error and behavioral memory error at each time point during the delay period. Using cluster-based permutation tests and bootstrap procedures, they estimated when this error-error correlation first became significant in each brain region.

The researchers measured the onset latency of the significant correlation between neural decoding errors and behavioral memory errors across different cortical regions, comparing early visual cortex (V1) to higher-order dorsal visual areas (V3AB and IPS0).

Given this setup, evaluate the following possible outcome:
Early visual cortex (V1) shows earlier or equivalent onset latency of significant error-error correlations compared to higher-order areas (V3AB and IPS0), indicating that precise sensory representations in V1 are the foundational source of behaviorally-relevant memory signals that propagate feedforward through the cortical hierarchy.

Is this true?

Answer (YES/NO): NO